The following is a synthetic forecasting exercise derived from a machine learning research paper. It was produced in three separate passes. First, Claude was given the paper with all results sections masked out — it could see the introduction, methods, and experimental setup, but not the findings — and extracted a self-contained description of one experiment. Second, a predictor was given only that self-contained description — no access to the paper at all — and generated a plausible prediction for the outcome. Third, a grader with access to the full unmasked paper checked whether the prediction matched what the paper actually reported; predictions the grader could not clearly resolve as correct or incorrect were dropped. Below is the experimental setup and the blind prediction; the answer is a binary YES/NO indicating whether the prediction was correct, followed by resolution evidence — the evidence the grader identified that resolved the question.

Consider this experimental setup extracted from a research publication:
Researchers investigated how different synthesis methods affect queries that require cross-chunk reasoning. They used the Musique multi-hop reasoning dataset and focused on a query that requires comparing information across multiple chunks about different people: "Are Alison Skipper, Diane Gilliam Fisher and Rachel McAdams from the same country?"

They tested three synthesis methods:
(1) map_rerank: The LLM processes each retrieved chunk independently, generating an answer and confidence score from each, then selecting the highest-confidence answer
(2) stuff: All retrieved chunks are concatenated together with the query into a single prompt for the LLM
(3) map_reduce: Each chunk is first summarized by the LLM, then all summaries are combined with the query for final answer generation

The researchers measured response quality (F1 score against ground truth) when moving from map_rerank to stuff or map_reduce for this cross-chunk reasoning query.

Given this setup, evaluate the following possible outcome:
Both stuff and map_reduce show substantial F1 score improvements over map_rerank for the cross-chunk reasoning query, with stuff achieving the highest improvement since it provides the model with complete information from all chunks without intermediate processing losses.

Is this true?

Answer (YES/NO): NO